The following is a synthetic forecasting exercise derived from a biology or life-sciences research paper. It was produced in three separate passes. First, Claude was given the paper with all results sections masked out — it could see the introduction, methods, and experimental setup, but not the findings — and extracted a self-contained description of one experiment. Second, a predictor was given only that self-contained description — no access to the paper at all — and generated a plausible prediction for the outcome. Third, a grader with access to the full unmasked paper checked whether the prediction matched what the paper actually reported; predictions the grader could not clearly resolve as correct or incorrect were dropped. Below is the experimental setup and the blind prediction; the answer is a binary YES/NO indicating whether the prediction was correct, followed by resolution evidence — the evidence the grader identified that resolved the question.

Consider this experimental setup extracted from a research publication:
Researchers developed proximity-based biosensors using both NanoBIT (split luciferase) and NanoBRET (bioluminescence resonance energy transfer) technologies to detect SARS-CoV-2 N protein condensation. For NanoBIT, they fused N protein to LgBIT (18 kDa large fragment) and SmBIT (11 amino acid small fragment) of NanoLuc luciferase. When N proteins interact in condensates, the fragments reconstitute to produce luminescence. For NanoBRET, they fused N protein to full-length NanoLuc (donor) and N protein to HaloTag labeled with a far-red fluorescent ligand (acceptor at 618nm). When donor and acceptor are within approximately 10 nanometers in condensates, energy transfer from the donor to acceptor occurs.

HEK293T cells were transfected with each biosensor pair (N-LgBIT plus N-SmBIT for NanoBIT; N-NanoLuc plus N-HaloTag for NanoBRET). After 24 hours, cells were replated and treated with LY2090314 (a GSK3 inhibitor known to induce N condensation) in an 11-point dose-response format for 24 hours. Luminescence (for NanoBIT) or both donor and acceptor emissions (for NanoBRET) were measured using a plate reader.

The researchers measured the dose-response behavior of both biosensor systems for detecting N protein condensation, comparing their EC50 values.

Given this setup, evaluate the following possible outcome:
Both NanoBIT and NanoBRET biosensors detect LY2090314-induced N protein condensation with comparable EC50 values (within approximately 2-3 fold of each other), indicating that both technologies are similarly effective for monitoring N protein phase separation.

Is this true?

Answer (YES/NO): YES